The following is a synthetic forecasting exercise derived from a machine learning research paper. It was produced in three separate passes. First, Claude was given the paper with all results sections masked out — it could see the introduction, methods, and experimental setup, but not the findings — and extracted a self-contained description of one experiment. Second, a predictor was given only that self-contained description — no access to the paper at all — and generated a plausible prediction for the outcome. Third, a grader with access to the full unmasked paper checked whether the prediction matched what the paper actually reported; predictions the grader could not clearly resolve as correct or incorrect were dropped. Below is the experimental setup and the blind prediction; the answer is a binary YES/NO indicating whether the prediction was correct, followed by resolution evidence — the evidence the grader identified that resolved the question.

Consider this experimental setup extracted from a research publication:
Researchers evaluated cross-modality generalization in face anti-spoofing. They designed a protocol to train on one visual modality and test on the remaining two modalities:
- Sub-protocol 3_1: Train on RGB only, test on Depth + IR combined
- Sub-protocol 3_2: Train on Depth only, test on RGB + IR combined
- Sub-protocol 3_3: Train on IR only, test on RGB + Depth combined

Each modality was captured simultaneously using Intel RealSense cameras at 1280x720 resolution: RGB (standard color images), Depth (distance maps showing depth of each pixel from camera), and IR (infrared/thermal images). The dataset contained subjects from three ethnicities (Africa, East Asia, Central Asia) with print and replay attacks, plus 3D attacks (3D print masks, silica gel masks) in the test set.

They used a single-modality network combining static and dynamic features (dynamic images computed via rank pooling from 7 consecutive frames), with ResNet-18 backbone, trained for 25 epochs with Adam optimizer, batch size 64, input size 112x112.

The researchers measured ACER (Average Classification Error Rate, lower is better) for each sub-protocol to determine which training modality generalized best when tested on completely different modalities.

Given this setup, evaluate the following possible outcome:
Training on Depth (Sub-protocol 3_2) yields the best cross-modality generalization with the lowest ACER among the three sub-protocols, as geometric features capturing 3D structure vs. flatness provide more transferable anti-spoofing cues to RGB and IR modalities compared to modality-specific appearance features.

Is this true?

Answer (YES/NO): NO